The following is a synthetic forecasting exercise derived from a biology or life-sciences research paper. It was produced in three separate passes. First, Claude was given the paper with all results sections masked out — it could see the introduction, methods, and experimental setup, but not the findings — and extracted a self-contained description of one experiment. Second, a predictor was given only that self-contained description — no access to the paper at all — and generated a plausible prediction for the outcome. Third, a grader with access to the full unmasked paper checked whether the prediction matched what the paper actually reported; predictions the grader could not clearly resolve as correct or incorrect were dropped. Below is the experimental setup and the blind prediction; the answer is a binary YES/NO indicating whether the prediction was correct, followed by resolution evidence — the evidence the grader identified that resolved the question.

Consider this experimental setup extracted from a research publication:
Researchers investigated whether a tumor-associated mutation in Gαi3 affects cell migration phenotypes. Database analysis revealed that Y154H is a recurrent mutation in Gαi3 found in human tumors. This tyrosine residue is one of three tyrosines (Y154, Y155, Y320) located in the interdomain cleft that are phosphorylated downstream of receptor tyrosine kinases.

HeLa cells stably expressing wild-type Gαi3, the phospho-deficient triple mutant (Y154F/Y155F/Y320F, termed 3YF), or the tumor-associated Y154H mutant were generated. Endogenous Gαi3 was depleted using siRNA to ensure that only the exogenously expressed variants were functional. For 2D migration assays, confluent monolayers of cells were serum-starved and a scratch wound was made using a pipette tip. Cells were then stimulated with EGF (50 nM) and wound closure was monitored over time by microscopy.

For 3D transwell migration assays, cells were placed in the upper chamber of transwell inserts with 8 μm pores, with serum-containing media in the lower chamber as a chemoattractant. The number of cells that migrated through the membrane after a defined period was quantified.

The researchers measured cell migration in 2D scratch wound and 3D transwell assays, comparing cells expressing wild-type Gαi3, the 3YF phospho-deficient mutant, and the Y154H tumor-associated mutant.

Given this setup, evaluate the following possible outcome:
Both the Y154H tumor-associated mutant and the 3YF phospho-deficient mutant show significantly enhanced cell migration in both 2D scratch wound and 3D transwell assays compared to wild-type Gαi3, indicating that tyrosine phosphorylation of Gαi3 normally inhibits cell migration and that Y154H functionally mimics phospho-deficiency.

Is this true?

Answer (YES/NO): NO